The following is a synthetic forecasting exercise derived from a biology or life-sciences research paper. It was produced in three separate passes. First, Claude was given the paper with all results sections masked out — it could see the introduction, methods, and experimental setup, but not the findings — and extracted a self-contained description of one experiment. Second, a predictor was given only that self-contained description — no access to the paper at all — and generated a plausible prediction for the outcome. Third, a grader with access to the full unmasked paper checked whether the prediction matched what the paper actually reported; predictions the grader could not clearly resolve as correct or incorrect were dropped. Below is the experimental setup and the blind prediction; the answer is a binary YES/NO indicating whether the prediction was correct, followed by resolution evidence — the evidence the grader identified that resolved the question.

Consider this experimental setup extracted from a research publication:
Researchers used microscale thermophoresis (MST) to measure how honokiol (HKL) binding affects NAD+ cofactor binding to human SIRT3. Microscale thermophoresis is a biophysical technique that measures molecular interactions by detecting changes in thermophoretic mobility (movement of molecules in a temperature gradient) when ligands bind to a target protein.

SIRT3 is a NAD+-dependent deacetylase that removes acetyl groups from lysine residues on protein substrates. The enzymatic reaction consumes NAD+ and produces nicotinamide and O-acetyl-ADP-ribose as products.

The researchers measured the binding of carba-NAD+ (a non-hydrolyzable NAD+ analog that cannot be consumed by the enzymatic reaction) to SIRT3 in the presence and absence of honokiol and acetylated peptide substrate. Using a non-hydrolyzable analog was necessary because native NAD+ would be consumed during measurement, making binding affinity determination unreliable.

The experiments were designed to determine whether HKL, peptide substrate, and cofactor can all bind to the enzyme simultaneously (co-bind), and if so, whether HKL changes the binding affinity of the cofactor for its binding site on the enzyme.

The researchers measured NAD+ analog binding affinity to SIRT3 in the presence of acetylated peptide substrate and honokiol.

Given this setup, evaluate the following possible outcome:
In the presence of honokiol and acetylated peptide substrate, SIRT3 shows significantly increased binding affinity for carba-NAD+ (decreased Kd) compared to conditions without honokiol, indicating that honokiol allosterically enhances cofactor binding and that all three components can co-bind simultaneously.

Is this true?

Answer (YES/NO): NO